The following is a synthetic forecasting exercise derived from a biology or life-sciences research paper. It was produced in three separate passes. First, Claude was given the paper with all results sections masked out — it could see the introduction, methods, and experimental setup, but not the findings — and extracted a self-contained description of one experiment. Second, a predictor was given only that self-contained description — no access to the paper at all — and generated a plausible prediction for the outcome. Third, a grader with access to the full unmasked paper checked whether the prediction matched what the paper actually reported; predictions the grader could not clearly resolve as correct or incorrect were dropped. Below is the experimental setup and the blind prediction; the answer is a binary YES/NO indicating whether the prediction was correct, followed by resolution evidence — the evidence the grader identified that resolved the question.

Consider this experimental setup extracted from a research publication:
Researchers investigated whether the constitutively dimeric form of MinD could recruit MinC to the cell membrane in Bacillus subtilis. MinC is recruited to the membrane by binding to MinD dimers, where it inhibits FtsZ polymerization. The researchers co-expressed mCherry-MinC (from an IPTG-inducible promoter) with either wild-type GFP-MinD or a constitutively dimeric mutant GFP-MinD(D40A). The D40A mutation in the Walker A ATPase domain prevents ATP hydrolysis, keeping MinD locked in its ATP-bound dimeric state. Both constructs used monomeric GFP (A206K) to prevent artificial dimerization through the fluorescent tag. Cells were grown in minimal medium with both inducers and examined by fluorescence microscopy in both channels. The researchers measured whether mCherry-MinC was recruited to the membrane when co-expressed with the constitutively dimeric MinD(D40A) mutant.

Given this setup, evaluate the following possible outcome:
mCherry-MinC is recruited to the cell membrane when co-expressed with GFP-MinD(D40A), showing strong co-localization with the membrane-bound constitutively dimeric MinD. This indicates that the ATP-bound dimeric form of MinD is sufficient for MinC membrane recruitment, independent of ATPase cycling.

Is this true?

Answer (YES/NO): YES